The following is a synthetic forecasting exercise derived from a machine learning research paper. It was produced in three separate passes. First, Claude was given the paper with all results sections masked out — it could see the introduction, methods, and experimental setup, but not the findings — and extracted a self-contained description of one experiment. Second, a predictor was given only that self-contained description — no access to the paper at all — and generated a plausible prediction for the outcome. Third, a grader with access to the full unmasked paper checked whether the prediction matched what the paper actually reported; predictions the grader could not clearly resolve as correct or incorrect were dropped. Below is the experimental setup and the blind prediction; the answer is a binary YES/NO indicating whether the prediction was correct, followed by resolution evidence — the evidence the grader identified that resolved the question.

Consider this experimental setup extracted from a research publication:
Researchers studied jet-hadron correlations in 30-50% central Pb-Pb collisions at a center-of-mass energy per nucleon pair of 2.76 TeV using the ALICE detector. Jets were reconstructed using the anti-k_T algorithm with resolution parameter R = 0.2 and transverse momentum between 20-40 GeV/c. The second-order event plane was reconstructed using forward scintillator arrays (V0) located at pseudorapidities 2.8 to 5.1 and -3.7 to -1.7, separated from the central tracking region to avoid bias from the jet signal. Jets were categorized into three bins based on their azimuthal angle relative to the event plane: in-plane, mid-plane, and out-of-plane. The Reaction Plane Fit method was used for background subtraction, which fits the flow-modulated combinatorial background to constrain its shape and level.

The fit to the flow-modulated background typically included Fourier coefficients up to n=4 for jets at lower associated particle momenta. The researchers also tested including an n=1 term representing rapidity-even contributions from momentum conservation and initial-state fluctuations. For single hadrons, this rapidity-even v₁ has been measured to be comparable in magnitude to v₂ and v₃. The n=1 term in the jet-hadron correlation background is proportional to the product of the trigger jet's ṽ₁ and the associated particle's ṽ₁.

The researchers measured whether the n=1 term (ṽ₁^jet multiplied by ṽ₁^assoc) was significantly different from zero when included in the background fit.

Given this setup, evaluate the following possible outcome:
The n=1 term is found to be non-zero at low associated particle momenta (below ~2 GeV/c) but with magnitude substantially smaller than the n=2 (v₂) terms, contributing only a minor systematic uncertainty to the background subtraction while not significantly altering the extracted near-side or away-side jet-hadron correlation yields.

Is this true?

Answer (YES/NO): NO